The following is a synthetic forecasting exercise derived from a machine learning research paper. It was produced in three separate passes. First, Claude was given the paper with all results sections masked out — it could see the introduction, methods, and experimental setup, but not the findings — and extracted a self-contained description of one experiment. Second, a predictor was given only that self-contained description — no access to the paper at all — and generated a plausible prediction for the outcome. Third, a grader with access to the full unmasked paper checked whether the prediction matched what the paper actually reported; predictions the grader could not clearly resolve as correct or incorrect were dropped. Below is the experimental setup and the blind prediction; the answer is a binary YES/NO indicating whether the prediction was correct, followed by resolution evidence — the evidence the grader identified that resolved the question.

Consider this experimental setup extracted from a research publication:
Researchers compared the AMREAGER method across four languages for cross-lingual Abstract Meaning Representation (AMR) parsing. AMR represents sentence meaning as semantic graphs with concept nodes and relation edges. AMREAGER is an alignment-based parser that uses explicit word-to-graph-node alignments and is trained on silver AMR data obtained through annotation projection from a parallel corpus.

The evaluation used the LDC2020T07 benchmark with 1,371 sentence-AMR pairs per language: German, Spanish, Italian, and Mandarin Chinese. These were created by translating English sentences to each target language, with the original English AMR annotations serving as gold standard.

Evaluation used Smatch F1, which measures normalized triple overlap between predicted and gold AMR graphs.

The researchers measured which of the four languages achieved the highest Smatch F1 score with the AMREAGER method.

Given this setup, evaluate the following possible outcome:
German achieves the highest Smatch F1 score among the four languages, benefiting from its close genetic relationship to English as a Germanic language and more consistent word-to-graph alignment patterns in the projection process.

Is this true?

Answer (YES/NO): NO